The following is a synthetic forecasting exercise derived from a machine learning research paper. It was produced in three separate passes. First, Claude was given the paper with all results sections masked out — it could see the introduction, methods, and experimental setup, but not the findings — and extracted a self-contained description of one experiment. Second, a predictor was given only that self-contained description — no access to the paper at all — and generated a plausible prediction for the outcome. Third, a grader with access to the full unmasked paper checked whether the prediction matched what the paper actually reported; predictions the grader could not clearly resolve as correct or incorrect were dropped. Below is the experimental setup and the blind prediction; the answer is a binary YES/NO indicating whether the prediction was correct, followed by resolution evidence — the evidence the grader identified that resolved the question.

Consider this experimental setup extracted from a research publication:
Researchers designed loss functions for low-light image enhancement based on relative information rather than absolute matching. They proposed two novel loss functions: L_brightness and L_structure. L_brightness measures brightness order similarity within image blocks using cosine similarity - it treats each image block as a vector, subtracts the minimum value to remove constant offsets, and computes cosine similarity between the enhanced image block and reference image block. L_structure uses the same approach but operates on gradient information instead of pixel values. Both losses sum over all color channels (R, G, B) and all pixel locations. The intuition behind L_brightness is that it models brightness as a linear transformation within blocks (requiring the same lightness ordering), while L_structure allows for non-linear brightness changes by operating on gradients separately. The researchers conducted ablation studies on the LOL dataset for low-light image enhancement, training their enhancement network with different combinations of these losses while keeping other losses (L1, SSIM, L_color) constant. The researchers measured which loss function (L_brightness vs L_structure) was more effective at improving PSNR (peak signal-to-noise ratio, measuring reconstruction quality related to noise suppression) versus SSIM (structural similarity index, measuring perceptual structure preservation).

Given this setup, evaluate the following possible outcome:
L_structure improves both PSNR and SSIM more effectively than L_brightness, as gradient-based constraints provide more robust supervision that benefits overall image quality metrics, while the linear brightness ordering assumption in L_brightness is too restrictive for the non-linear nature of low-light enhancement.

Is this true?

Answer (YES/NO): NO